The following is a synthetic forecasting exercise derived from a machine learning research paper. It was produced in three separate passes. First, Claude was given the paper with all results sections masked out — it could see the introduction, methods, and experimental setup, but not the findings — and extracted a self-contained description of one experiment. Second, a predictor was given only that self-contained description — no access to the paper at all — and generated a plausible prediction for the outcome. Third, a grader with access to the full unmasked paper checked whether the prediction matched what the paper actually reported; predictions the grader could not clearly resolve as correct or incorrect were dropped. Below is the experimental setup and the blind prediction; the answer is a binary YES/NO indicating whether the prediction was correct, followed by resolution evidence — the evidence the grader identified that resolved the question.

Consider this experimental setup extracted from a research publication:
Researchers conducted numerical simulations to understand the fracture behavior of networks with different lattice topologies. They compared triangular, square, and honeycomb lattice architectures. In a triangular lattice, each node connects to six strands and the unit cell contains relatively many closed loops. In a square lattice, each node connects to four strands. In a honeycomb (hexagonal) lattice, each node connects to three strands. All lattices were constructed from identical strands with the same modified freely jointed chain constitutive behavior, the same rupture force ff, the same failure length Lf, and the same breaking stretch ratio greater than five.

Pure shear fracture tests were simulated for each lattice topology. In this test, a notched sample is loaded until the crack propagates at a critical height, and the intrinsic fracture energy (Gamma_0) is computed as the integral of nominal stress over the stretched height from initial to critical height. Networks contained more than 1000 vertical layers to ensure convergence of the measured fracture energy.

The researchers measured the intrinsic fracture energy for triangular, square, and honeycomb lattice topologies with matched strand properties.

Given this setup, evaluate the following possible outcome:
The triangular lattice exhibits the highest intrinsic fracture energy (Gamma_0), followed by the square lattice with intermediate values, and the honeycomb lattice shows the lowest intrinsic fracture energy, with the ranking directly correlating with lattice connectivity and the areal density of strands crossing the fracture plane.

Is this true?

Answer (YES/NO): NO